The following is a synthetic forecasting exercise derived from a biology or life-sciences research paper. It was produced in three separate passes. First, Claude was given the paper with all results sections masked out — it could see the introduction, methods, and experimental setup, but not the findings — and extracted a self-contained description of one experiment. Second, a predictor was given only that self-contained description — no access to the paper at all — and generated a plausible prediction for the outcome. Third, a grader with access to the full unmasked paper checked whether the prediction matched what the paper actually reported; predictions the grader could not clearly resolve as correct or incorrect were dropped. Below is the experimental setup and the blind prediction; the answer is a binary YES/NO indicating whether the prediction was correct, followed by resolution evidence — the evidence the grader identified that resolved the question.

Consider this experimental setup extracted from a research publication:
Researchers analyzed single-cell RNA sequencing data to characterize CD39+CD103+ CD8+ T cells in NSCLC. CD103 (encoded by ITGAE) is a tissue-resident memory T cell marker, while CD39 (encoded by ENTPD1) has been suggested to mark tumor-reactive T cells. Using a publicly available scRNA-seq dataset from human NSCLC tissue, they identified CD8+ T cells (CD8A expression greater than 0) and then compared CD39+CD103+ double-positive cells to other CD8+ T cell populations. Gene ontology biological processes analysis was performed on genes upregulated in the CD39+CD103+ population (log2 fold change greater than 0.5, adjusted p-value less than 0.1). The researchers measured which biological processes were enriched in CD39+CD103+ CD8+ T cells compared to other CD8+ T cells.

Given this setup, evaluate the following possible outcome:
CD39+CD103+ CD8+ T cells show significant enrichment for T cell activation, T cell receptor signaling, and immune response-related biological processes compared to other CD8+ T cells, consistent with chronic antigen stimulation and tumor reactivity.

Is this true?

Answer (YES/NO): NO